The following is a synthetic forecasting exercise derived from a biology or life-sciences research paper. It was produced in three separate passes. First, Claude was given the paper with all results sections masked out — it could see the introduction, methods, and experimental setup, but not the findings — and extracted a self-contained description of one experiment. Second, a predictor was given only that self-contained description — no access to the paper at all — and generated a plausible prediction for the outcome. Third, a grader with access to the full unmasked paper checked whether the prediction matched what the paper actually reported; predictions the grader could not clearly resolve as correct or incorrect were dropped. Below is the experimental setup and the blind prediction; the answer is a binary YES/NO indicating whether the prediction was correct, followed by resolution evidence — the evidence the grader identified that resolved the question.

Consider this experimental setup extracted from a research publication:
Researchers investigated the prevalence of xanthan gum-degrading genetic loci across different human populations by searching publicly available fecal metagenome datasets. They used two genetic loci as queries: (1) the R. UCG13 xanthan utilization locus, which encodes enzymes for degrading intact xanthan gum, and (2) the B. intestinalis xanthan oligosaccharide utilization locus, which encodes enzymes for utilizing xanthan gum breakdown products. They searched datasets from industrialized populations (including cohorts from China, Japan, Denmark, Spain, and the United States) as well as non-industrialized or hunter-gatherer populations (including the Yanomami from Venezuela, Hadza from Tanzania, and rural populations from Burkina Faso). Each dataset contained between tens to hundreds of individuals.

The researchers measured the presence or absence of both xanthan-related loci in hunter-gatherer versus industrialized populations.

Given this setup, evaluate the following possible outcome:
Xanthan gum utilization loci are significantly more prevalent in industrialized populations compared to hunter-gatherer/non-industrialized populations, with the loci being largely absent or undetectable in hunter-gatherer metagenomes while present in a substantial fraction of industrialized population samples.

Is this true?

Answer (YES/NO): YES